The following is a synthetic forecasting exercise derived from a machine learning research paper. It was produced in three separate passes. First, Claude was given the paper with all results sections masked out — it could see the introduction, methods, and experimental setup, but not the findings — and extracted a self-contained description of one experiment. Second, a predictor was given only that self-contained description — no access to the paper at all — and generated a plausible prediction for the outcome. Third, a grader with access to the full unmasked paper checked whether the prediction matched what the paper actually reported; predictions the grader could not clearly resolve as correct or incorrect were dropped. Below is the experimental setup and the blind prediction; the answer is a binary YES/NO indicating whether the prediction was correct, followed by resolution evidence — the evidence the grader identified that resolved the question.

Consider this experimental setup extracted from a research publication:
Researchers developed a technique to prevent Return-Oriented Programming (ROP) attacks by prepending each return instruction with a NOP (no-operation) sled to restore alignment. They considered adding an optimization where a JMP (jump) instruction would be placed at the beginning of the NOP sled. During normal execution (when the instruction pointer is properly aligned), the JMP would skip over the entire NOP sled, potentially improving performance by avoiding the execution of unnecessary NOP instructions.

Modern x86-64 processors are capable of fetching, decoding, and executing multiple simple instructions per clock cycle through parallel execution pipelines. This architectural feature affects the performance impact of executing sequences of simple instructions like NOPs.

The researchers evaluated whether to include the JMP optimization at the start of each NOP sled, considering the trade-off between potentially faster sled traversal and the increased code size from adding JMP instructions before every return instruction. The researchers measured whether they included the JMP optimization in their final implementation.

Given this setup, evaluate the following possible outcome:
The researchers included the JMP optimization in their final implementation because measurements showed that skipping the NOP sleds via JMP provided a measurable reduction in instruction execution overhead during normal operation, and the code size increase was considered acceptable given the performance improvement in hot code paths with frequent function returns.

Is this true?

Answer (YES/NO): NO